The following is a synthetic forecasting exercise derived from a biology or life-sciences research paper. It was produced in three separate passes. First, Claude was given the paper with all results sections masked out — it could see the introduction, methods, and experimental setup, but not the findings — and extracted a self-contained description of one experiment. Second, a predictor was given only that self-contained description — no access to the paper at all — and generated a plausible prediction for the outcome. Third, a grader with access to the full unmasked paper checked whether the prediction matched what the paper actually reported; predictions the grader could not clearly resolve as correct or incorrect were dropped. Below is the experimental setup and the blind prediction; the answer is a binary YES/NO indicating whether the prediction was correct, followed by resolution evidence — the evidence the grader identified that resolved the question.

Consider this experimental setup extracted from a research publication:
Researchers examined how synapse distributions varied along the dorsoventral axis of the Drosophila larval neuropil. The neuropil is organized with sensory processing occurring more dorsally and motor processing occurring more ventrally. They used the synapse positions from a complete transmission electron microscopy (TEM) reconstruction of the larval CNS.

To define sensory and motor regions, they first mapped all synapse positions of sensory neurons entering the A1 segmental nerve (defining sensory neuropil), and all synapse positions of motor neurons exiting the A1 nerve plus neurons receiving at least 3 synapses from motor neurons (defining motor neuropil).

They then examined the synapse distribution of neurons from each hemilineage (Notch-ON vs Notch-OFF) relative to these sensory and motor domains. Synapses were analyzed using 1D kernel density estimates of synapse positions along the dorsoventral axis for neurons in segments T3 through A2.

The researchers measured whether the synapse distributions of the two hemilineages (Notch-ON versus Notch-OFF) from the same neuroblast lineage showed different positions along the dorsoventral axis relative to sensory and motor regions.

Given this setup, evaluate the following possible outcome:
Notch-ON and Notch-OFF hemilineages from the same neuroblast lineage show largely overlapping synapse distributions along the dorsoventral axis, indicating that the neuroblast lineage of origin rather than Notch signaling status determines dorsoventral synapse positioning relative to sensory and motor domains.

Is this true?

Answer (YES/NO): NO